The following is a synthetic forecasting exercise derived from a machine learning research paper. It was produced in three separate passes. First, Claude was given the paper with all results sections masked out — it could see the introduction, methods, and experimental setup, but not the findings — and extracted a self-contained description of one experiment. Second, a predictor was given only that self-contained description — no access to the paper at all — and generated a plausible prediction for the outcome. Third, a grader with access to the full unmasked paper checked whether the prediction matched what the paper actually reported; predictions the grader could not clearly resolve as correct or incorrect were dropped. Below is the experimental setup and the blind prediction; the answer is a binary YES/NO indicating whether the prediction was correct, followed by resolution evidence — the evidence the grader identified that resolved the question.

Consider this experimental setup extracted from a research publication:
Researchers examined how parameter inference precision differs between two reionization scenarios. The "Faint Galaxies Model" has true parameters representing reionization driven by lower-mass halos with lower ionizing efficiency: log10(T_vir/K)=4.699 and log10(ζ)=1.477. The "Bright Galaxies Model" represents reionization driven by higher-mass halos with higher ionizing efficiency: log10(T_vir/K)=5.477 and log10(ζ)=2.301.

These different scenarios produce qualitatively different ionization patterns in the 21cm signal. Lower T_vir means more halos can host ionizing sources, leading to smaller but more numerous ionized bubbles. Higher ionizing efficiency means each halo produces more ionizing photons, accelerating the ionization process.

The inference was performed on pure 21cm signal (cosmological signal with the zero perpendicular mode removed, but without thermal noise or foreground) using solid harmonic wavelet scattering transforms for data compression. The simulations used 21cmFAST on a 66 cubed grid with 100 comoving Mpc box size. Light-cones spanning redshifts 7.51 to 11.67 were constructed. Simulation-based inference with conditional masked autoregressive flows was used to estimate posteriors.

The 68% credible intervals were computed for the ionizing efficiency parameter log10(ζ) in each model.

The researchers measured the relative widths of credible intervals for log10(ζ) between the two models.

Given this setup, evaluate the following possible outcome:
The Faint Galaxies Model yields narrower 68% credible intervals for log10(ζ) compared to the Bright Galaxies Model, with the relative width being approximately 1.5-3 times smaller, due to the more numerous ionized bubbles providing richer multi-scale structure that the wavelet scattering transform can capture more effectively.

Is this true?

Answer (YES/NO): YES